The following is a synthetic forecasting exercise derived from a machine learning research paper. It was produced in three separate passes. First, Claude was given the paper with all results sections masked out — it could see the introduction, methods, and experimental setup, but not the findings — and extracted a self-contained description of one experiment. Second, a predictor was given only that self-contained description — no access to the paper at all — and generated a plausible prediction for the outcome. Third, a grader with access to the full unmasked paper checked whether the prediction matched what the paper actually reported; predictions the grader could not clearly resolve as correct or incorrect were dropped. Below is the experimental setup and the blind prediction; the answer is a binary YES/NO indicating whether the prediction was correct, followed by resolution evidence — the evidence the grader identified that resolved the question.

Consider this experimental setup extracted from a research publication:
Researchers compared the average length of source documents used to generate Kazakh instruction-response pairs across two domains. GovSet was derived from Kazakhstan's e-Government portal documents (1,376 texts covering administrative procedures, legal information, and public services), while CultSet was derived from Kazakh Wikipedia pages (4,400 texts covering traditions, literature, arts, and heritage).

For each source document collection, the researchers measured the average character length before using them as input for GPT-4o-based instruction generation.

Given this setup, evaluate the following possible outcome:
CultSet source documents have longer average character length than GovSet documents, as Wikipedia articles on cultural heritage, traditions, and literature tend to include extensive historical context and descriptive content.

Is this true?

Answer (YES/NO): YES